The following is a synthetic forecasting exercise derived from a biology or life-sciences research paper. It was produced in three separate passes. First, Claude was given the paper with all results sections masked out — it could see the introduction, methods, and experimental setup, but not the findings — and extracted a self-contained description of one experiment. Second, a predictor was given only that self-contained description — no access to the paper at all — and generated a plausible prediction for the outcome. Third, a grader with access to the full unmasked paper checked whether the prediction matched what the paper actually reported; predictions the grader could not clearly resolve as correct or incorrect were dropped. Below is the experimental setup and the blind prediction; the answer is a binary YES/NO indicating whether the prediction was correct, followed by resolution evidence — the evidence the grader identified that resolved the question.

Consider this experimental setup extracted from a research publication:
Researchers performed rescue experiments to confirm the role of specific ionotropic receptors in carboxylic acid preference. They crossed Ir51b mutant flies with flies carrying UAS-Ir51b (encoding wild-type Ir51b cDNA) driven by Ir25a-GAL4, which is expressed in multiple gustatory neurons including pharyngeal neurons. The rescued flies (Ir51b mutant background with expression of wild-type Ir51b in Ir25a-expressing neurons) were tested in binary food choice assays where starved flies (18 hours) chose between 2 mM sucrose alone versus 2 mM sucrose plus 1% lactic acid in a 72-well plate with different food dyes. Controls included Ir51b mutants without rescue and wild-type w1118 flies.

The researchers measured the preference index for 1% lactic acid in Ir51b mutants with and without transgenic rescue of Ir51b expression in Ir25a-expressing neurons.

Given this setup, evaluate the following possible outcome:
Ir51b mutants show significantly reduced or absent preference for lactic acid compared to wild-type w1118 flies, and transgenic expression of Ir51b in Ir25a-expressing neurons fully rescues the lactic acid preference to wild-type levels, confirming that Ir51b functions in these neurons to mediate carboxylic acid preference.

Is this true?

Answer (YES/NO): YES